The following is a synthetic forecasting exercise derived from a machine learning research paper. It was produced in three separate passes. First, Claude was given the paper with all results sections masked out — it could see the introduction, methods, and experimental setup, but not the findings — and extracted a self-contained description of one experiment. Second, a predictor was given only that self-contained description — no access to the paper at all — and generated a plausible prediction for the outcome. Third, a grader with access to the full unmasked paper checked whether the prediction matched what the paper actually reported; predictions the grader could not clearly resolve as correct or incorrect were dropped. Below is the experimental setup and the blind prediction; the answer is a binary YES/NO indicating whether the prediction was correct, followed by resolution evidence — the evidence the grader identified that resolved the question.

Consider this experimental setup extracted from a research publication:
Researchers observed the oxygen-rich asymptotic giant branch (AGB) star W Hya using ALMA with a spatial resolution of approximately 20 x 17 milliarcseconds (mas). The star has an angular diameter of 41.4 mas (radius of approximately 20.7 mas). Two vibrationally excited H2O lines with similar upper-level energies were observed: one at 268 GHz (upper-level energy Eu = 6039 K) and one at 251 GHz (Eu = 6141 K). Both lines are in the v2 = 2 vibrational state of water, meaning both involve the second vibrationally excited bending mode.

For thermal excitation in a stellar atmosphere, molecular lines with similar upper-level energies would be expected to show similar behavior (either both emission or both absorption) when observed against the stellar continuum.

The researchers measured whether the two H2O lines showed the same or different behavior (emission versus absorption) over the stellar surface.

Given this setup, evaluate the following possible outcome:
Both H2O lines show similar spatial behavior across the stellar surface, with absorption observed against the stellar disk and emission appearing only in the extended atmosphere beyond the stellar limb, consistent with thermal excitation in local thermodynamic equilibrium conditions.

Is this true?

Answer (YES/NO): NO